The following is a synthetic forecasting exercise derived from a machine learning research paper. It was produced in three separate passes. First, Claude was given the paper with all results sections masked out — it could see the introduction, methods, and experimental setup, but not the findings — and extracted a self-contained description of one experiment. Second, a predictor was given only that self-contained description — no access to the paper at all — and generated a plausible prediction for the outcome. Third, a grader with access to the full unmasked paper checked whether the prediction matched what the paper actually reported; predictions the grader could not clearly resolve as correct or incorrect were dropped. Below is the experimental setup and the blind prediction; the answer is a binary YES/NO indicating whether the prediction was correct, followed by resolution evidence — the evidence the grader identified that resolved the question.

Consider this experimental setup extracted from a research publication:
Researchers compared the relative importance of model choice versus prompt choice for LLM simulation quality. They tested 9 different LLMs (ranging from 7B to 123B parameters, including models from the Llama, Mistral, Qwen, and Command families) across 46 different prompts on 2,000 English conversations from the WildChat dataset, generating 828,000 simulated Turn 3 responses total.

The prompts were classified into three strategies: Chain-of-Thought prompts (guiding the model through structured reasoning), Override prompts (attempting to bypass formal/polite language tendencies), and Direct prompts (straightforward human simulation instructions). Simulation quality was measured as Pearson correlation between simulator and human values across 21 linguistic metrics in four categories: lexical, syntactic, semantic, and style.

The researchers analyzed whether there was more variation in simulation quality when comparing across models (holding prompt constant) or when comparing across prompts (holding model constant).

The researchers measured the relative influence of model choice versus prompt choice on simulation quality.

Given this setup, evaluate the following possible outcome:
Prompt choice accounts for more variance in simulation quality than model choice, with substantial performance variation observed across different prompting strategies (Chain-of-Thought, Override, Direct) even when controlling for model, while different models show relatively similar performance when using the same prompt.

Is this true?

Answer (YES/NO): YES